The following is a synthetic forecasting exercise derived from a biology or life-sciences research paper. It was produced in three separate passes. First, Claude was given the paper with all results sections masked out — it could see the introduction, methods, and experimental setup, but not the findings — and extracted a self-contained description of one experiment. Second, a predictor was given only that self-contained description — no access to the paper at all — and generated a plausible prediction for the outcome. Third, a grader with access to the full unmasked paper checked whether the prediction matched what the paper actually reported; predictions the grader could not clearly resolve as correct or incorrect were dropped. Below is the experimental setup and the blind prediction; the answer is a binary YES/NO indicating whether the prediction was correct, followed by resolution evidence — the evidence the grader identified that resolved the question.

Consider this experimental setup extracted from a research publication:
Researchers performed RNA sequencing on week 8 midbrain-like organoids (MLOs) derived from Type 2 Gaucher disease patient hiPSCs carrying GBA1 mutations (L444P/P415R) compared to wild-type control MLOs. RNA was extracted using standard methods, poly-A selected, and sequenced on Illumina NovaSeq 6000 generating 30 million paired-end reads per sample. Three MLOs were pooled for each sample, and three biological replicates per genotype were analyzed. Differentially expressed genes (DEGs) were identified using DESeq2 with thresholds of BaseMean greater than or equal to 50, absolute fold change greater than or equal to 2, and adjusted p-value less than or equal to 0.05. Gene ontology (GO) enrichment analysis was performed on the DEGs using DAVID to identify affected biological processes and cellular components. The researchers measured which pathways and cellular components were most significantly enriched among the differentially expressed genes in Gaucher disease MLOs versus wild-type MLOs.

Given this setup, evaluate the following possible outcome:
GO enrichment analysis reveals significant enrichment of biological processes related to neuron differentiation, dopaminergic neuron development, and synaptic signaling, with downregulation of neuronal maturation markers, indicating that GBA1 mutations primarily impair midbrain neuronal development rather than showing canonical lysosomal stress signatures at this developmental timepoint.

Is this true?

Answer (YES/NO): NO